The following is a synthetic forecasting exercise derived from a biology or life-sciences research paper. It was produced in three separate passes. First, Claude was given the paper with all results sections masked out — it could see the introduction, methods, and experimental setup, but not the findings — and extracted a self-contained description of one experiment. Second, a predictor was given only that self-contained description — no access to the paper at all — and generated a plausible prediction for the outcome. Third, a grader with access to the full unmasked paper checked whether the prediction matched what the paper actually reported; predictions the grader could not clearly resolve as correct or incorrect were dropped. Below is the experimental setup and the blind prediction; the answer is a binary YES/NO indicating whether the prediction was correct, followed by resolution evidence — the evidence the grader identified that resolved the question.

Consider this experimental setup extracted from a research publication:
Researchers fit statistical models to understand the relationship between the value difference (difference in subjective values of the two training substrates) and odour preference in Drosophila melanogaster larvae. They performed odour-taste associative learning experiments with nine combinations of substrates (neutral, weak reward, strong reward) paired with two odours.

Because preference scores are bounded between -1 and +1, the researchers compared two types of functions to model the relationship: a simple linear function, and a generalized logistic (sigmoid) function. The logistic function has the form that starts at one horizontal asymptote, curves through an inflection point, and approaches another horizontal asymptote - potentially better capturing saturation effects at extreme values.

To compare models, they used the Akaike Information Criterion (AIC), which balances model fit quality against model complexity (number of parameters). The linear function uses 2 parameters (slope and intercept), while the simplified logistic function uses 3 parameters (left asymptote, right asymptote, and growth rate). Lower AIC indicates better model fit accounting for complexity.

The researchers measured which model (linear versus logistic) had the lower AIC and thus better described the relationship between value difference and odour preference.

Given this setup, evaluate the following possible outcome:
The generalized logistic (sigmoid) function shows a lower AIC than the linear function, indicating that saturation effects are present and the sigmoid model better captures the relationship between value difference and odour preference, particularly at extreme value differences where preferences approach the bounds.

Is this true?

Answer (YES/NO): YES